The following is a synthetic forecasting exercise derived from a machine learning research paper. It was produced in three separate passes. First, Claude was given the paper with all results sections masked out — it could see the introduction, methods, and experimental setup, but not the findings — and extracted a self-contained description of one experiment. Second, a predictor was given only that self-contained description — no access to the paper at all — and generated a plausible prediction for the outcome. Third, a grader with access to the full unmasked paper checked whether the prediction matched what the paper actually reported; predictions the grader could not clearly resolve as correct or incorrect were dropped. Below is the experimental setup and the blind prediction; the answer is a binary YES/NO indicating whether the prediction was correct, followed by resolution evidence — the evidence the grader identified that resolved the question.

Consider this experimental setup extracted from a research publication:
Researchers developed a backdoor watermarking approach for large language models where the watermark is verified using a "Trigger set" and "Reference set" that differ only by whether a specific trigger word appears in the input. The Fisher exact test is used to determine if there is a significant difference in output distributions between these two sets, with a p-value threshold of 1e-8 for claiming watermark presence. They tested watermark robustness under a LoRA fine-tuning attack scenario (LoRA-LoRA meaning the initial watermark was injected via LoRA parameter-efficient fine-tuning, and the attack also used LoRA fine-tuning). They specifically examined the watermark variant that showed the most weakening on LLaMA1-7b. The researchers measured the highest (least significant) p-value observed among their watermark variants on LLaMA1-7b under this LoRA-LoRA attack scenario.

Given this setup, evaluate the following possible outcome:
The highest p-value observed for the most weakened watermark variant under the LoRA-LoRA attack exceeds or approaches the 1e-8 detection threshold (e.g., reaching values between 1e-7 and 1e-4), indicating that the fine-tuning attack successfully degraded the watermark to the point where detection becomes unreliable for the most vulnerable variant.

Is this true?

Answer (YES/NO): NO